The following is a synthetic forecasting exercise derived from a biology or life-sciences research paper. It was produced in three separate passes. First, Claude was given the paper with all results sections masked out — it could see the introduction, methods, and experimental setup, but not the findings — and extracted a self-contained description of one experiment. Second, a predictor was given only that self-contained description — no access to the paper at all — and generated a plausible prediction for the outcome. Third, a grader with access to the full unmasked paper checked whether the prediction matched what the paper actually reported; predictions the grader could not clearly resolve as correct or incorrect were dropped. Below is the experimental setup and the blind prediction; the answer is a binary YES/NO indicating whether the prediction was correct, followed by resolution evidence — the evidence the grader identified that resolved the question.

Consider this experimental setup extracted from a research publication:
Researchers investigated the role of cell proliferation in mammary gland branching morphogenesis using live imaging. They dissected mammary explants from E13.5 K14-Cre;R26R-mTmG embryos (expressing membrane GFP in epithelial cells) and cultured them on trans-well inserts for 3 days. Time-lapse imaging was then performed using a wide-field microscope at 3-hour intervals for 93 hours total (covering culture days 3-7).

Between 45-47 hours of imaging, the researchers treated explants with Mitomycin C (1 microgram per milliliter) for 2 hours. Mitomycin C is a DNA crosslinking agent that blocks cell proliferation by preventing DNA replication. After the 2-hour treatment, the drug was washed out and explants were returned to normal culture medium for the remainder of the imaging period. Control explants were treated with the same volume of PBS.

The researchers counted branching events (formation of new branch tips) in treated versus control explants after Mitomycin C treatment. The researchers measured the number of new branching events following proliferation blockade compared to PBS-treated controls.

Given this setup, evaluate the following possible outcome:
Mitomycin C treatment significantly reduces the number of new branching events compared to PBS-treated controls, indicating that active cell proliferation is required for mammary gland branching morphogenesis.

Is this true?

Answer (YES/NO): NO